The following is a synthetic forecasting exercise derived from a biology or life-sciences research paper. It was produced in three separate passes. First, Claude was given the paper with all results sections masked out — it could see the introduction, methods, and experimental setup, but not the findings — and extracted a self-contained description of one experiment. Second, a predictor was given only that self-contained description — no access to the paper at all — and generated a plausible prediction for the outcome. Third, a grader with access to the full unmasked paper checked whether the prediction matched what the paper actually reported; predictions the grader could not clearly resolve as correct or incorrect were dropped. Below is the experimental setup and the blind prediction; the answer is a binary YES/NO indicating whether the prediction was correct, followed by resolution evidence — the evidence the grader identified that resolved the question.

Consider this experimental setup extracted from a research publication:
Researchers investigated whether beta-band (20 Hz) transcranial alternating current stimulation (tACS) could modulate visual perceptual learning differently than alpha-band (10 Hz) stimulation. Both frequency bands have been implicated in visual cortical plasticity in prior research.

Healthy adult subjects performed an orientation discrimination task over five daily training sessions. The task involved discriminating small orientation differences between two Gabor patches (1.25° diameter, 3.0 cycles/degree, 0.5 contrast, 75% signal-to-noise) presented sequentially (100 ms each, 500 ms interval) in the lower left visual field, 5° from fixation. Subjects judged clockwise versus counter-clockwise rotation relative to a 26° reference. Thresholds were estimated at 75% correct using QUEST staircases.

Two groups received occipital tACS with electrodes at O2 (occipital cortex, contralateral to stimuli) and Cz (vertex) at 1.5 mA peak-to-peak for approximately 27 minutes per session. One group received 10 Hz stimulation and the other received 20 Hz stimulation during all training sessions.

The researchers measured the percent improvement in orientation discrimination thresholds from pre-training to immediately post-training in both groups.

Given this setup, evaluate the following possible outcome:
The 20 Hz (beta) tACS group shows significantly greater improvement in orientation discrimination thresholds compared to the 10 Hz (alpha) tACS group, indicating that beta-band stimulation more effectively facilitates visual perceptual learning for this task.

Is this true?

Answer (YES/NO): NO